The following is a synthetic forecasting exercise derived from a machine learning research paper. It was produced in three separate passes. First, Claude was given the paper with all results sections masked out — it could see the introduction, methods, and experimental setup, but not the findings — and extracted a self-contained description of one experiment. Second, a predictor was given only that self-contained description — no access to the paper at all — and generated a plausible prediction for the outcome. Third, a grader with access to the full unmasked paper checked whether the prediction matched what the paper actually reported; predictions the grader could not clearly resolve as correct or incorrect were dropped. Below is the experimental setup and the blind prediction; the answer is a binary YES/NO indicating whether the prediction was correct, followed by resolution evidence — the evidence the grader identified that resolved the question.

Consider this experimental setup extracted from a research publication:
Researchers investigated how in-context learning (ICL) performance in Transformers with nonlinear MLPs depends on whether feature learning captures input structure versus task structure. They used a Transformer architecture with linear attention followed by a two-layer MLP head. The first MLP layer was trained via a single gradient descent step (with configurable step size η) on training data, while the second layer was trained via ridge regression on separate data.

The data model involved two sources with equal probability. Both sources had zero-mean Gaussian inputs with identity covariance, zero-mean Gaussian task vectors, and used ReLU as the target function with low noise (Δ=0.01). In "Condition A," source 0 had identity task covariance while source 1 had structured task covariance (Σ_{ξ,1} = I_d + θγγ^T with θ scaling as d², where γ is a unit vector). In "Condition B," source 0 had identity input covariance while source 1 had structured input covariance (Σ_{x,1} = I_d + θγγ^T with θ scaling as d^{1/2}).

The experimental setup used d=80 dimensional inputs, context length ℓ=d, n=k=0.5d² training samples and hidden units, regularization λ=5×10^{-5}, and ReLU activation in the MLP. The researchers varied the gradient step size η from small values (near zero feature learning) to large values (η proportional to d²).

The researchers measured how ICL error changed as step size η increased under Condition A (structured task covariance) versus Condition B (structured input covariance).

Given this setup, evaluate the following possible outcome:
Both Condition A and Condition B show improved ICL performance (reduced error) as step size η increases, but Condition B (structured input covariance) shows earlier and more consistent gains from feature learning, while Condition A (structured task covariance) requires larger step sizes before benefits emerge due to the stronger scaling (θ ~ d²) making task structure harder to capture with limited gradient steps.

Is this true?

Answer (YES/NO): NO